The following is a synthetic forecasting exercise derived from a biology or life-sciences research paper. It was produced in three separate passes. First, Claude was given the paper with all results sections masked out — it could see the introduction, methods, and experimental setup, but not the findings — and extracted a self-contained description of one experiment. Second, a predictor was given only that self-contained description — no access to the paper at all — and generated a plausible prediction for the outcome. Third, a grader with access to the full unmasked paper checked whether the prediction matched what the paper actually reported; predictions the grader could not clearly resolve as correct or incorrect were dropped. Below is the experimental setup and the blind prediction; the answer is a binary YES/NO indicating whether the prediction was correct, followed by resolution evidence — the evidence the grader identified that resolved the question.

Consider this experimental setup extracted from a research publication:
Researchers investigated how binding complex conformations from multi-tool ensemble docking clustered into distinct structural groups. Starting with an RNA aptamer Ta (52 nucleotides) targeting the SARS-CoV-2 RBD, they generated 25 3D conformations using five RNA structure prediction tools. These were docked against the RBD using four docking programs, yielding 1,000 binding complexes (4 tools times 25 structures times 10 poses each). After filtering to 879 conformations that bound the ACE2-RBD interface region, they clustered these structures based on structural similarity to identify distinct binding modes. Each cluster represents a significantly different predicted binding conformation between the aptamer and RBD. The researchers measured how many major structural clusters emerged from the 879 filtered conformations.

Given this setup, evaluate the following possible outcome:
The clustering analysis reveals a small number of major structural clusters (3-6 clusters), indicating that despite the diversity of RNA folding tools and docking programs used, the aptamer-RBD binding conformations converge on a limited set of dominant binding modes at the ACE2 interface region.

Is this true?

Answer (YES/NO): YES